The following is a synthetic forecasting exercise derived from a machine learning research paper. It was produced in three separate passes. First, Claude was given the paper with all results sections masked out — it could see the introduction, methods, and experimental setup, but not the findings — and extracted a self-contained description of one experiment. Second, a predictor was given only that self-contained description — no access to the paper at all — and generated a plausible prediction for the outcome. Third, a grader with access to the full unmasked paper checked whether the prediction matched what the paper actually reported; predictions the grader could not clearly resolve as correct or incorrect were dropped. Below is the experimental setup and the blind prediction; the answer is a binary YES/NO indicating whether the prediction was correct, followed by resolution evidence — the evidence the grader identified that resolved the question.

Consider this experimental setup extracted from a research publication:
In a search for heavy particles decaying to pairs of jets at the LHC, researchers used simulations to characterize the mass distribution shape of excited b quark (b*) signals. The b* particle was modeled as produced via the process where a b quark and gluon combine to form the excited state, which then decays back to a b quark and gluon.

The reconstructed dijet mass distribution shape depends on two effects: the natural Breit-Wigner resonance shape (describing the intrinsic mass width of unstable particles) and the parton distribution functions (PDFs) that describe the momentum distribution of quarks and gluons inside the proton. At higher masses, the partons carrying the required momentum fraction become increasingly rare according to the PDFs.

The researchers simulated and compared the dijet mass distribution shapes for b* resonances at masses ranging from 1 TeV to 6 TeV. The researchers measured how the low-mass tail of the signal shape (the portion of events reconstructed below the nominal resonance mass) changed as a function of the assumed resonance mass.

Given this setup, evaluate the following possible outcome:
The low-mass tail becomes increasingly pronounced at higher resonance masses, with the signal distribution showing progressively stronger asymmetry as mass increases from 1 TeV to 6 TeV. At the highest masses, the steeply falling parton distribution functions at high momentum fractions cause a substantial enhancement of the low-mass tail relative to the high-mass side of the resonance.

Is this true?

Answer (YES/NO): YES